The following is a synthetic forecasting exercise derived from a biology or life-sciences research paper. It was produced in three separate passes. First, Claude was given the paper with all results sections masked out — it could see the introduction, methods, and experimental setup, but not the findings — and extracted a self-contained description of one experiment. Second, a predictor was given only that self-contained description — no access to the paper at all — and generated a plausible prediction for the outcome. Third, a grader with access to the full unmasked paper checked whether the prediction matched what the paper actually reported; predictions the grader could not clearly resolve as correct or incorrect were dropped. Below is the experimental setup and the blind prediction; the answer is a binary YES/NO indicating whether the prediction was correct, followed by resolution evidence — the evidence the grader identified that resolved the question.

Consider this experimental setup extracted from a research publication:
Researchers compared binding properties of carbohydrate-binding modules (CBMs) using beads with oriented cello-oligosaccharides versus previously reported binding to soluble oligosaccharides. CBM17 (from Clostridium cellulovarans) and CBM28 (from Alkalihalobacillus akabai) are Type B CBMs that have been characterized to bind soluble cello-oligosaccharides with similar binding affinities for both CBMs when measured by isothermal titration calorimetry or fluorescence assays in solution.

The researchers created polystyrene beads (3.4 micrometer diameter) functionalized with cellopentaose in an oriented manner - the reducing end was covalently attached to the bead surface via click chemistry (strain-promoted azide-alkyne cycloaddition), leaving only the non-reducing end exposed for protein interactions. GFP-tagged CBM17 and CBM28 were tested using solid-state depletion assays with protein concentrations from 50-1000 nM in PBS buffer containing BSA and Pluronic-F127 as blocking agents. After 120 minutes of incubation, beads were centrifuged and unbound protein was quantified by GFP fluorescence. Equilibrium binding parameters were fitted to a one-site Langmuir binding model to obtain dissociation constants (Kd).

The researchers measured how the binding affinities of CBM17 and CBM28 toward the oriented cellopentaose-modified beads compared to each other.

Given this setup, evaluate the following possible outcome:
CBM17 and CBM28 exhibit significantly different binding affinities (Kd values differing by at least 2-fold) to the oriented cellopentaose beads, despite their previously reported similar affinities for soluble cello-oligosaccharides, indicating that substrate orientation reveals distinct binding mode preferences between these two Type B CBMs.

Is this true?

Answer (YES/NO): YES